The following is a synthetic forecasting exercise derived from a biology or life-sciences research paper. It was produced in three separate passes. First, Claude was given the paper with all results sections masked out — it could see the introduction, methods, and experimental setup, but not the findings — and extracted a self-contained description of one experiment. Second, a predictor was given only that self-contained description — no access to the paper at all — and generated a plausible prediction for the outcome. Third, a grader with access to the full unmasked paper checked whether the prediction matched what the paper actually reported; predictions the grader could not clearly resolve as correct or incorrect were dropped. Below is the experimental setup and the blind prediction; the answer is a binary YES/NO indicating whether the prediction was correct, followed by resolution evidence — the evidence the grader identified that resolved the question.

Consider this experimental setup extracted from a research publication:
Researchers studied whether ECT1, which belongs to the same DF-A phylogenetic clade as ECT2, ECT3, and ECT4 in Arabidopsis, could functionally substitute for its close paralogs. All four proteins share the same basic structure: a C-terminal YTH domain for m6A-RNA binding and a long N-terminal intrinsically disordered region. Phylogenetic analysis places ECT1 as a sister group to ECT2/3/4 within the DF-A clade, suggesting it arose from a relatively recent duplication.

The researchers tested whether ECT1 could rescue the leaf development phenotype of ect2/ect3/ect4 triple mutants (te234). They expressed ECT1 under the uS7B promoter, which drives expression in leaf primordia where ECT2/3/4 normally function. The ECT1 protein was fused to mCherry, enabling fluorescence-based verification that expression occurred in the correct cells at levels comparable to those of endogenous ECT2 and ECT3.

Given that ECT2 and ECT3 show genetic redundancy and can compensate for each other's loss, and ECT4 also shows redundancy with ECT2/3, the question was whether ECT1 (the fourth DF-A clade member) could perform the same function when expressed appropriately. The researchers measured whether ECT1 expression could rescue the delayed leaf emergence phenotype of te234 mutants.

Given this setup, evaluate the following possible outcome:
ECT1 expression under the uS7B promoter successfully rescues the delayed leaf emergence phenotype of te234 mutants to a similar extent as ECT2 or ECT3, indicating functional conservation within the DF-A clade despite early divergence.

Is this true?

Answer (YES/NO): NO